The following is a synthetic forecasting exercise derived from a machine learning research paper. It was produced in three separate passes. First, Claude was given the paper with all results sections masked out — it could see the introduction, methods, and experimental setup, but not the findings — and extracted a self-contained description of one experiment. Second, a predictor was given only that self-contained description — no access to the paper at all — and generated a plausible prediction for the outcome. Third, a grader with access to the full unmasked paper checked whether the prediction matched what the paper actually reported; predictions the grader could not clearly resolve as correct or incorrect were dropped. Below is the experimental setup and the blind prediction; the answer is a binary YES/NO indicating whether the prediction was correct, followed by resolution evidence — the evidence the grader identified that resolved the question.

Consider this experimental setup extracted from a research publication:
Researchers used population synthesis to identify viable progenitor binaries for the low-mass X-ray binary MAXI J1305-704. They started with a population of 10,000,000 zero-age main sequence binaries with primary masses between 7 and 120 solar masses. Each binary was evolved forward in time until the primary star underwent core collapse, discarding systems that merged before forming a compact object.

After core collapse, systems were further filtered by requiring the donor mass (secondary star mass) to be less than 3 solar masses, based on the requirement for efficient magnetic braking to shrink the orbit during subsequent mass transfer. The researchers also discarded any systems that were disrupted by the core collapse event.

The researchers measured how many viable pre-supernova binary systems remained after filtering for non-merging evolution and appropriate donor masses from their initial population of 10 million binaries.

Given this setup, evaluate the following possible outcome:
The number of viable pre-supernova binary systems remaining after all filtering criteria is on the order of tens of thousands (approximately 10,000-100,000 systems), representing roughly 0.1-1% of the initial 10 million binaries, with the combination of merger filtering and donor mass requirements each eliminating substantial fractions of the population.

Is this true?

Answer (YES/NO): YES